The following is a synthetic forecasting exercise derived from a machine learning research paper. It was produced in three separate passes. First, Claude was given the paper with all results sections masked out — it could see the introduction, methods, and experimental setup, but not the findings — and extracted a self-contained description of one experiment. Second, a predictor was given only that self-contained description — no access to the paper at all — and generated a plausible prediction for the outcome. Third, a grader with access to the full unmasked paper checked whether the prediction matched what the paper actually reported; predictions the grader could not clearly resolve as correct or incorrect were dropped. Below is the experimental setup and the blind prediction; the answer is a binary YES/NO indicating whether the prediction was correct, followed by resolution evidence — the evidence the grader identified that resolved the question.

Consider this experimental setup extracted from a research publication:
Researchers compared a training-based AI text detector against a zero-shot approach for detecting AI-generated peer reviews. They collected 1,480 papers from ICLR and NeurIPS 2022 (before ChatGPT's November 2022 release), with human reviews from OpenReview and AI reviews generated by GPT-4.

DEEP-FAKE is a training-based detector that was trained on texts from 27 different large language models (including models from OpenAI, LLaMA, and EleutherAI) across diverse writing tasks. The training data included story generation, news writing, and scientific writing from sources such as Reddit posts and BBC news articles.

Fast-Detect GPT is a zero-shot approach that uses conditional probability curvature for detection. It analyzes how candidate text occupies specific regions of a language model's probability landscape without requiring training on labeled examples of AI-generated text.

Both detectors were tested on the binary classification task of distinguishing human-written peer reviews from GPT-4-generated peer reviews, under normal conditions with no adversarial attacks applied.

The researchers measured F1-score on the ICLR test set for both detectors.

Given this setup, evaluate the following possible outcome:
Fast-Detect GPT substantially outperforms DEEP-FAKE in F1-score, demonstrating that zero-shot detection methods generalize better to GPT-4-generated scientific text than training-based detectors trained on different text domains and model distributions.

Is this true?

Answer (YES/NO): NO